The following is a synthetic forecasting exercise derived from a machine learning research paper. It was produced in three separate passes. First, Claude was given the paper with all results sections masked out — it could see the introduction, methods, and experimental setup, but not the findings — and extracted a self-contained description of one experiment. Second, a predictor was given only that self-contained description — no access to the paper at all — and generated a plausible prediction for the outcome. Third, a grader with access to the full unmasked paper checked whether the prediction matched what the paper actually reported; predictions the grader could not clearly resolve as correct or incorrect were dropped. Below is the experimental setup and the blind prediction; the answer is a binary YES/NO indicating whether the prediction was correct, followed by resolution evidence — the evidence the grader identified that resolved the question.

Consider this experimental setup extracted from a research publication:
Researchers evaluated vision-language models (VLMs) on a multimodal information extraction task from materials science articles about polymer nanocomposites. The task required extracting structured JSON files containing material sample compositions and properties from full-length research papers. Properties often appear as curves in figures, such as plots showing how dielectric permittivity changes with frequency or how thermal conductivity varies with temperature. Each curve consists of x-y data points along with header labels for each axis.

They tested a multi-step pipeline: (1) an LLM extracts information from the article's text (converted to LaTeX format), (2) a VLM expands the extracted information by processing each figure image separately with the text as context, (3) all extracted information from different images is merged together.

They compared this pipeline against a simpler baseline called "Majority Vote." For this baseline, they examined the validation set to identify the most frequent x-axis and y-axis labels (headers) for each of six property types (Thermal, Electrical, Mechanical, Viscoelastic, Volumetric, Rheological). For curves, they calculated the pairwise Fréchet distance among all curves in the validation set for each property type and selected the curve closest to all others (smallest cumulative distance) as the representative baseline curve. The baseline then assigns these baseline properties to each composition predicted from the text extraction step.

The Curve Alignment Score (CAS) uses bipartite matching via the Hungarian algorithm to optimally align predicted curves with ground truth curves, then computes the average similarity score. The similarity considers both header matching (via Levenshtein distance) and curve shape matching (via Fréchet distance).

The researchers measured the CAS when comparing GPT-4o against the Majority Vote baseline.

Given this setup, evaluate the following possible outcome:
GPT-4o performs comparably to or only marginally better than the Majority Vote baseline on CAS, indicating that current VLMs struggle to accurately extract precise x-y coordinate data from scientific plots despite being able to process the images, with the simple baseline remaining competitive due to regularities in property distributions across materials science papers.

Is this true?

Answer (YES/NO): NO